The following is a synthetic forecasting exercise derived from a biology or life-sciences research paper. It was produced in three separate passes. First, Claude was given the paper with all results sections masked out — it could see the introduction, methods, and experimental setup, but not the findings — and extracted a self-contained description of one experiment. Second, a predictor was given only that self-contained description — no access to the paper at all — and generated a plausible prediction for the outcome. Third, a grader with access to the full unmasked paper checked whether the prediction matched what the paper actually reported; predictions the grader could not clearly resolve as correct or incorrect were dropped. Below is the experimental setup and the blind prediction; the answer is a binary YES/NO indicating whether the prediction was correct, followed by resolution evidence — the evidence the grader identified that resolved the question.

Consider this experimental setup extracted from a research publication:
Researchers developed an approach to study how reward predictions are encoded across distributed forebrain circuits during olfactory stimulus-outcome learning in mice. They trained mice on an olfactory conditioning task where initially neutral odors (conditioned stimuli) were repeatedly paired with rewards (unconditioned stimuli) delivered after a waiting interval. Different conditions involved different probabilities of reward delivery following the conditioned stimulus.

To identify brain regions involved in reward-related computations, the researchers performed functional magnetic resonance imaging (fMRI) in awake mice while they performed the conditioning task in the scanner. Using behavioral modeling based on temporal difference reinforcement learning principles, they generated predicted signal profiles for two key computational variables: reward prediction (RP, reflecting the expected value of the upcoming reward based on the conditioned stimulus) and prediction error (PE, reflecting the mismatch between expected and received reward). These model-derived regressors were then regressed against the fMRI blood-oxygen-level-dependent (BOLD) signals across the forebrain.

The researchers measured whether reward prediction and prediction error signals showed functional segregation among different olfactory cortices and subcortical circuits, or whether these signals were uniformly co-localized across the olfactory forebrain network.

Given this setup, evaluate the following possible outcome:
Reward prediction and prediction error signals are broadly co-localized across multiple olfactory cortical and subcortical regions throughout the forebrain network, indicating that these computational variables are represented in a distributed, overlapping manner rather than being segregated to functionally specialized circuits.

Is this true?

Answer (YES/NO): NO